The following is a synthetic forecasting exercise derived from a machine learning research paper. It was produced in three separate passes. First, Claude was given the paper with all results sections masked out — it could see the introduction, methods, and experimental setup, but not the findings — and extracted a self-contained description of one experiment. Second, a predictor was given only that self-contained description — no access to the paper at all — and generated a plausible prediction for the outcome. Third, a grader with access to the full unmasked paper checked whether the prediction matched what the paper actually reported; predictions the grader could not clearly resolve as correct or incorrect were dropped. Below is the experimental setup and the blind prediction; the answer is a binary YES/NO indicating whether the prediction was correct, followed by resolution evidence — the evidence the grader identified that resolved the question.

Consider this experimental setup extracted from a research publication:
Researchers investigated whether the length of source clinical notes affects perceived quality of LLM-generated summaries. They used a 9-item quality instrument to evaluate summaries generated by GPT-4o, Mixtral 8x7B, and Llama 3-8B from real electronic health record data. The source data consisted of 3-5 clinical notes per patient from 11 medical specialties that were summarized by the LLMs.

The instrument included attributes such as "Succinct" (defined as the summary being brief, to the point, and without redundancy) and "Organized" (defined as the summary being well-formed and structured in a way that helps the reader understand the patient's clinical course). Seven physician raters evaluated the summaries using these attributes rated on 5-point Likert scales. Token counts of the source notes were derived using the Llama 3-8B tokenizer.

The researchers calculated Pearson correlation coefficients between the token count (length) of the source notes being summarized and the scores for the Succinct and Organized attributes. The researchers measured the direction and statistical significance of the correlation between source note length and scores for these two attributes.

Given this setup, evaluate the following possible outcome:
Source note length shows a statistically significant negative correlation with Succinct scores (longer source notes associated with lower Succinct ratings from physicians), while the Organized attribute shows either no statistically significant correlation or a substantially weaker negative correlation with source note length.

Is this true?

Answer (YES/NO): NO